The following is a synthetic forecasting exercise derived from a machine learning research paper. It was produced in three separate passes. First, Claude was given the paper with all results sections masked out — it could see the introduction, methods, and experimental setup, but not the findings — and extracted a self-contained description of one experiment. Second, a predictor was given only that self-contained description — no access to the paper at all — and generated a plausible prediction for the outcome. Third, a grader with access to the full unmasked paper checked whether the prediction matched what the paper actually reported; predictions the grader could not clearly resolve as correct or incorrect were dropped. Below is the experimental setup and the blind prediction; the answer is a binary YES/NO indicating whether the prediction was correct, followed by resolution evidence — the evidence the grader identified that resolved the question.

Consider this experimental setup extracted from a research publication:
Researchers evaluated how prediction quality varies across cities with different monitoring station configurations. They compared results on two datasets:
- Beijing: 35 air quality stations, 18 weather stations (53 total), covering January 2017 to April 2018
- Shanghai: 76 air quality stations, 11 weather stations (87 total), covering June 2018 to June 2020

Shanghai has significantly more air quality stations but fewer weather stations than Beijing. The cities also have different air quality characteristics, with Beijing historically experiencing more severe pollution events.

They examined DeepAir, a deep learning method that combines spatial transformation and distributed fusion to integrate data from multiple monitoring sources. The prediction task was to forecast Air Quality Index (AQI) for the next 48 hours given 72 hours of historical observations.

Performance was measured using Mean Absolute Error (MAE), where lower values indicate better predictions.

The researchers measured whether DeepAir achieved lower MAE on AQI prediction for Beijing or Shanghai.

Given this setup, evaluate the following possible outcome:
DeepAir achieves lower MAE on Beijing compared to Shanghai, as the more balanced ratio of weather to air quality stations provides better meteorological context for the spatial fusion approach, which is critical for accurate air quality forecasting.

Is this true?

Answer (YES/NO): NO